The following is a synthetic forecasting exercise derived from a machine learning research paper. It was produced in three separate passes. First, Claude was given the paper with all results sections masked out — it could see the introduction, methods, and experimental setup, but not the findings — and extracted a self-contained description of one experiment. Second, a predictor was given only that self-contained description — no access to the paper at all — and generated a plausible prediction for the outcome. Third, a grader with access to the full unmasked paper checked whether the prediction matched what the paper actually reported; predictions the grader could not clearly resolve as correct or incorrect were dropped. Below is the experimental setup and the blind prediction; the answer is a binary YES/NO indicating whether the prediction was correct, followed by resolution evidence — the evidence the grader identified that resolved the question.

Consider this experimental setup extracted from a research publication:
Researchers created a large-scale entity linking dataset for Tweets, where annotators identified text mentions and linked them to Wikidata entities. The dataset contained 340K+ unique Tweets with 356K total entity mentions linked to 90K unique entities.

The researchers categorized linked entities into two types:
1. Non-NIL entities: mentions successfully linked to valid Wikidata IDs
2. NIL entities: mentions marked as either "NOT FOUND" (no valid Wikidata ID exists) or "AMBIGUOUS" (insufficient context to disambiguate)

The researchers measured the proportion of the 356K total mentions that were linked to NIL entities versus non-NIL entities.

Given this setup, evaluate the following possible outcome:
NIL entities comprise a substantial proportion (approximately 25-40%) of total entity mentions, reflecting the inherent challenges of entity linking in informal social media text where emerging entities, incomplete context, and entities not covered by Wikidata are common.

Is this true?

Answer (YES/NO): YES